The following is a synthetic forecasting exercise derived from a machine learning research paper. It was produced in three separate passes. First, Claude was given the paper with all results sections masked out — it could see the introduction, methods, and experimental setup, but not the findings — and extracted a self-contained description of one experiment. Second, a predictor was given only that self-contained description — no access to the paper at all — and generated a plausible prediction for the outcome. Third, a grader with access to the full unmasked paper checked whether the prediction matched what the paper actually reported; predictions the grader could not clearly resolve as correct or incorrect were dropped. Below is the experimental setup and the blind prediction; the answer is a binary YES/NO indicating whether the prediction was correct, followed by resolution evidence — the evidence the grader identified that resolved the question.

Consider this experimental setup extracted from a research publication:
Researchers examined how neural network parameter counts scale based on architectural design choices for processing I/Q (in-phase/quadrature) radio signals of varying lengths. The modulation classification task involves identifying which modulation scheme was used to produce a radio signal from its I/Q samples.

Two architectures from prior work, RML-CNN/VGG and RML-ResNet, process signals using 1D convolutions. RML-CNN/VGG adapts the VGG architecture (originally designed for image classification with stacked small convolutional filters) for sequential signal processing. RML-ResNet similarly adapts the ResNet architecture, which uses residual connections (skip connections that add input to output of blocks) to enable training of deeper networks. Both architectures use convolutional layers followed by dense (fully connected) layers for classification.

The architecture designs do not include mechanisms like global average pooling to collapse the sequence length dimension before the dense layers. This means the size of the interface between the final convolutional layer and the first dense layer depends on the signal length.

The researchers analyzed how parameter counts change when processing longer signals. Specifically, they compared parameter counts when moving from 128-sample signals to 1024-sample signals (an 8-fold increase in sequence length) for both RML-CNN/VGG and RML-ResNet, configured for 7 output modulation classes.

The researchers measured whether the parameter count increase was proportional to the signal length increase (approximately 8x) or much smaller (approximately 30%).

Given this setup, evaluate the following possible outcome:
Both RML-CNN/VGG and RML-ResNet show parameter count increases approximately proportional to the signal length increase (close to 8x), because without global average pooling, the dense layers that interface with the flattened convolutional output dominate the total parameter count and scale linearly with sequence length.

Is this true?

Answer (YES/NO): NO